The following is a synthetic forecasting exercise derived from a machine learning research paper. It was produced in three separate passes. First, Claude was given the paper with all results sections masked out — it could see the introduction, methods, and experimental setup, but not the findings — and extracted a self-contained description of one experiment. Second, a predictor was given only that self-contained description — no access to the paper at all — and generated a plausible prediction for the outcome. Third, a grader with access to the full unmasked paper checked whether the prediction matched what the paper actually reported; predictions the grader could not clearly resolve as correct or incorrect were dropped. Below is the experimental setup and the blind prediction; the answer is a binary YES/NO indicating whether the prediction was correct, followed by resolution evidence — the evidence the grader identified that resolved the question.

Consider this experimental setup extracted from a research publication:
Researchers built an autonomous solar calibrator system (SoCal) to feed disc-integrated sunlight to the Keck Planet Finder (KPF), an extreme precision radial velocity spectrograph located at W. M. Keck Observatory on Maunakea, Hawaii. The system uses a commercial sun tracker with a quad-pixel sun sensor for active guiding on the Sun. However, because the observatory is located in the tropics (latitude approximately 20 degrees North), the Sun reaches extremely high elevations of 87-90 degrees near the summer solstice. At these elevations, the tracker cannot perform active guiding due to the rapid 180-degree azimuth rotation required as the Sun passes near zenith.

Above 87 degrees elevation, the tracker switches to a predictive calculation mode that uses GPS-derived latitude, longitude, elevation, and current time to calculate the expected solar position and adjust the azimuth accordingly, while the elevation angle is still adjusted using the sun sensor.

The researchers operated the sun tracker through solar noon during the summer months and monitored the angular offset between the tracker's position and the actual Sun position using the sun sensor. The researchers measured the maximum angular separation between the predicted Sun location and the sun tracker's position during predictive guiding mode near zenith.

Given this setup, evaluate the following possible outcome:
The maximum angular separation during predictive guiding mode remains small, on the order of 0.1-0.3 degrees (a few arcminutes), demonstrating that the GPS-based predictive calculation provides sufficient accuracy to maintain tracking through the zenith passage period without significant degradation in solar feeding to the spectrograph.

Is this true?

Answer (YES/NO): NO